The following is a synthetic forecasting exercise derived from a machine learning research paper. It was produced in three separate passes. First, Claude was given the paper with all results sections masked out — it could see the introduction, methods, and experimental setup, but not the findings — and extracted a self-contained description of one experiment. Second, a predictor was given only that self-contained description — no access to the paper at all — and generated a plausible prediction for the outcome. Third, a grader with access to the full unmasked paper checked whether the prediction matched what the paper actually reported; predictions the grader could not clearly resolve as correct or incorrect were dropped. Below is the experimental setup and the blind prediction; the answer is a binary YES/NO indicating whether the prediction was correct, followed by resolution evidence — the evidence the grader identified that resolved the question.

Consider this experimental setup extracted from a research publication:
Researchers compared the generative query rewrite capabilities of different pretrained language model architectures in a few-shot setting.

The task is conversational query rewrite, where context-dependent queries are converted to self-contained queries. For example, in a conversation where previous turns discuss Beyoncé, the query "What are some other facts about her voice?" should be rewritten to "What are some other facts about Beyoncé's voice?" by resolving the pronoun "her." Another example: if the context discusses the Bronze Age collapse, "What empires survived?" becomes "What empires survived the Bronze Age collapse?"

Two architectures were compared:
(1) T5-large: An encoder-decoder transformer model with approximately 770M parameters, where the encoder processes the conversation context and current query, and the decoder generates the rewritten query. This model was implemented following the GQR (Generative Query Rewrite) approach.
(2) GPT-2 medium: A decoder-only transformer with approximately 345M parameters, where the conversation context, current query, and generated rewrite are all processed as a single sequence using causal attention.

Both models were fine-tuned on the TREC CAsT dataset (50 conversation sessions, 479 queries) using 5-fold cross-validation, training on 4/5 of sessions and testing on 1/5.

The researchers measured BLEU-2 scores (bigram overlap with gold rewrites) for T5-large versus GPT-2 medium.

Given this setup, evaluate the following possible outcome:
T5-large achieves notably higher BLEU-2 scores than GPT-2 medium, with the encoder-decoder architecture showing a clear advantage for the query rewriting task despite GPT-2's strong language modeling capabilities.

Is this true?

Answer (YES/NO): NO